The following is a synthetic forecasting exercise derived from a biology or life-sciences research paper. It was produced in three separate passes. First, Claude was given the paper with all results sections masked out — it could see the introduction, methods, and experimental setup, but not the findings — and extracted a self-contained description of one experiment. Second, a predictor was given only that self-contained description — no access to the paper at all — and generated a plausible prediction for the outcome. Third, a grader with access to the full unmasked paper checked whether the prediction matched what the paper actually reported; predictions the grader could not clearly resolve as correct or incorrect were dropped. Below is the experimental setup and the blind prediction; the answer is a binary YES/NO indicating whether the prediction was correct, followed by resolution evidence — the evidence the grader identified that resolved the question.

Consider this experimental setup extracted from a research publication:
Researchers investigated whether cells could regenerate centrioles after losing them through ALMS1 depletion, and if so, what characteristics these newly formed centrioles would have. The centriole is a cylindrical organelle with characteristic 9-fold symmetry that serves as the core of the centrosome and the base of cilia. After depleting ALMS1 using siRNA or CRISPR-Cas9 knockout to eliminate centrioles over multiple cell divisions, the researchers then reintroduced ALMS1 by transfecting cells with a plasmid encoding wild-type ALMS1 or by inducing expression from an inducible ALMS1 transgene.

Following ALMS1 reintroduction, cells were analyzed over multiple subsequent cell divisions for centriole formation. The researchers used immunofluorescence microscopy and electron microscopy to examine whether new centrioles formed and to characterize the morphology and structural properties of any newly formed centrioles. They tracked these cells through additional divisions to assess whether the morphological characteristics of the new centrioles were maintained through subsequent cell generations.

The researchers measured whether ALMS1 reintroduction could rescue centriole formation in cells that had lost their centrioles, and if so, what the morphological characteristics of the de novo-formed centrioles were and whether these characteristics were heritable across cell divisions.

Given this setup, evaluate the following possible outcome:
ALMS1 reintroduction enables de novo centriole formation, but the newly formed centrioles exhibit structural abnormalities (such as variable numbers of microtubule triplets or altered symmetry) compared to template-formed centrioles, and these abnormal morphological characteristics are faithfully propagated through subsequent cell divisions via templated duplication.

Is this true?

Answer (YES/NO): YES